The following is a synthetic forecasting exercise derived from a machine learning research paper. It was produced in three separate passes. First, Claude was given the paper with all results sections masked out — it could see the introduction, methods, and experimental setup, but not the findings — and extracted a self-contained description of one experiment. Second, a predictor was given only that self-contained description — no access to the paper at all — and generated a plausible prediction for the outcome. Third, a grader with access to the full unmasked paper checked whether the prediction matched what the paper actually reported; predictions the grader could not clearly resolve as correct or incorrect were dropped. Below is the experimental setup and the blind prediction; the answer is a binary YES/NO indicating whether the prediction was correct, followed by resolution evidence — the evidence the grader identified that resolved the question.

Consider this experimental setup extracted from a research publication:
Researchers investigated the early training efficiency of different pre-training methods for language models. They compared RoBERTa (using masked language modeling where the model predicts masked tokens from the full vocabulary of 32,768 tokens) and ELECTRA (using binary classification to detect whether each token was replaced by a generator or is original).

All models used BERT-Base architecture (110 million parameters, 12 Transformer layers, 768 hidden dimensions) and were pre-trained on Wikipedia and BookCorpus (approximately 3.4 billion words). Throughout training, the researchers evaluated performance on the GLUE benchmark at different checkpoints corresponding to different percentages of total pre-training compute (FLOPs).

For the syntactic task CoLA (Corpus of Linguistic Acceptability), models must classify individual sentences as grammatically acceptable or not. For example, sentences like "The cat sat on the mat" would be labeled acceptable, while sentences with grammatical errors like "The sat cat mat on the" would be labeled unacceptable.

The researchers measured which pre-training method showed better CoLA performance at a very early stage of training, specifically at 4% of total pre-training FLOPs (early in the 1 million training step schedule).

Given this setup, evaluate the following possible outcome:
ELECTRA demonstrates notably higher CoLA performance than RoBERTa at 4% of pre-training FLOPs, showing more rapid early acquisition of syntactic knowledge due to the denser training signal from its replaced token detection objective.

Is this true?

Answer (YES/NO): YES